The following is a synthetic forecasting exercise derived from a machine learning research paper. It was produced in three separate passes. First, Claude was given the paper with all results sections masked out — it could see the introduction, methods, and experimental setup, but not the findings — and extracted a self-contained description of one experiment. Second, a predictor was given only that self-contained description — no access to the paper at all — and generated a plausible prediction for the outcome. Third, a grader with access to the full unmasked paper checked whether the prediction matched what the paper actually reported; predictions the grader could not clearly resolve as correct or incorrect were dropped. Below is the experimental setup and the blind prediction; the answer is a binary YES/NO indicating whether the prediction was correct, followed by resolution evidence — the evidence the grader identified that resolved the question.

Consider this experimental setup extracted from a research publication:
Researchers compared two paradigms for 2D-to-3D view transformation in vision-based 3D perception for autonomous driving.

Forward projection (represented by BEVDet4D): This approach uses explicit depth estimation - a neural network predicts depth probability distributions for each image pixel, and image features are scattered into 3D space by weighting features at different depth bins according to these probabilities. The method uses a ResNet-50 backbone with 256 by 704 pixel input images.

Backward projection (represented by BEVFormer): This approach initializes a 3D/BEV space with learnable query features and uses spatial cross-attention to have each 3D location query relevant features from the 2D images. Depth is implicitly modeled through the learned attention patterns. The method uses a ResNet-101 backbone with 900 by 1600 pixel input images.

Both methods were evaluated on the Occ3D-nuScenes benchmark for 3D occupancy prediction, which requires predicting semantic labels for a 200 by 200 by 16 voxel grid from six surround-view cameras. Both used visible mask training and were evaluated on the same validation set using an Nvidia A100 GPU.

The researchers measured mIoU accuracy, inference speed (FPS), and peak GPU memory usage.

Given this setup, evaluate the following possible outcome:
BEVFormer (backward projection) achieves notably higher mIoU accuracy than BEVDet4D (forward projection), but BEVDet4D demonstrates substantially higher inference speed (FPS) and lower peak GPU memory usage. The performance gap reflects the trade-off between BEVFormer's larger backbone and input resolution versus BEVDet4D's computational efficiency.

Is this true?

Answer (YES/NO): NO